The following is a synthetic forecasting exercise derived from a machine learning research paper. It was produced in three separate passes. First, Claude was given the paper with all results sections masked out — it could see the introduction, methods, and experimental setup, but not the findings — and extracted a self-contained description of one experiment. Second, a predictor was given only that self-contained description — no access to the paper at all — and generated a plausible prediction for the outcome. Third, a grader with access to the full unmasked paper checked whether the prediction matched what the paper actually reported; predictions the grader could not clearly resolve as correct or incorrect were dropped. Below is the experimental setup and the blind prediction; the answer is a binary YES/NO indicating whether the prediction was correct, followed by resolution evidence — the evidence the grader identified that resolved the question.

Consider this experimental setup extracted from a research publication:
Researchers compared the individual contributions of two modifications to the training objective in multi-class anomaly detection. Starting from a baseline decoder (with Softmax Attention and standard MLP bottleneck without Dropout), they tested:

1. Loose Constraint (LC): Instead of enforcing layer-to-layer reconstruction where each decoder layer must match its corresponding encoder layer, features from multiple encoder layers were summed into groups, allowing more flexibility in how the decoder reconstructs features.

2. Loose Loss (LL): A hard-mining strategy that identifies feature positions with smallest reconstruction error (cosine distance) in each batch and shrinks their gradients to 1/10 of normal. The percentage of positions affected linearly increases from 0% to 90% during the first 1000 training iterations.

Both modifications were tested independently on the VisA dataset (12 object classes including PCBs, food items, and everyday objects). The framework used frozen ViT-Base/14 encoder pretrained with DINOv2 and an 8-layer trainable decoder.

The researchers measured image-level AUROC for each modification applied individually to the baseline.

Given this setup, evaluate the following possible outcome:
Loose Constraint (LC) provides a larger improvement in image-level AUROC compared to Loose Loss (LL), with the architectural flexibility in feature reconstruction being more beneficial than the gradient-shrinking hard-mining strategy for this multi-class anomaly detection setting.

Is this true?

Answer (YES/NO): NO